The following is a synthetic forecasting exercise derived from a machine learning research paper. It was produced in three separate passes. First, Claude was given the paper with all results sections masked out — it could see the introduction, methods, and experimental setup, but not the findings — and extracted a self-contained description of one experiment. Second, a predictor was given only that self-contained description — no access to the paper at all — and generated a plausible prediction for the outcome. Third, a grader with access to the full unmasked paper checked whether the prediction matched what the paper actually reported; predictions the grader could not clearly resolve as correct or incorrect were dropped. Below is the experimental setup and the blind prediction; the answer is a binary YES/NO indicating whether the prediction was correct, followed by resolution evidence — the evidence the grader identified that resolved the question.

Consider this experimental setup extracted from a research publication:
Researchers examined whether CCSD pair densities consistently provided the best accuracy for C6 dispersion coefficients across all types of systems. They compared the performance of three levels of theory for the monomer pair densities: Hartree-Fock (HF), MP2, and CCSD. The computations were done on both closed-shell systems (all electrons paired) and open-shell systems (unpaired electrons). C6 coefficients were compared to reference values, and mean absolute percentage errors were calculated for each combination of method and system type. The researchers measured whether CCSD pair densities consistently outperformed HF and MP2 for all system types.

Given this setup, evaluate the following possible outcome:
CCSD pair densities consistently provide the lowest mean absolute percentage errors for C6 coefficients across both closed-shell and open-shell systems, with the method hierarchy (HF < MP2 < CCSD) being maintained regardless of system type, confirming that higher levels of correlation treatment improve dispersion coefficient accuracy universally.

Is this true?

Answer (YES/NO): NO